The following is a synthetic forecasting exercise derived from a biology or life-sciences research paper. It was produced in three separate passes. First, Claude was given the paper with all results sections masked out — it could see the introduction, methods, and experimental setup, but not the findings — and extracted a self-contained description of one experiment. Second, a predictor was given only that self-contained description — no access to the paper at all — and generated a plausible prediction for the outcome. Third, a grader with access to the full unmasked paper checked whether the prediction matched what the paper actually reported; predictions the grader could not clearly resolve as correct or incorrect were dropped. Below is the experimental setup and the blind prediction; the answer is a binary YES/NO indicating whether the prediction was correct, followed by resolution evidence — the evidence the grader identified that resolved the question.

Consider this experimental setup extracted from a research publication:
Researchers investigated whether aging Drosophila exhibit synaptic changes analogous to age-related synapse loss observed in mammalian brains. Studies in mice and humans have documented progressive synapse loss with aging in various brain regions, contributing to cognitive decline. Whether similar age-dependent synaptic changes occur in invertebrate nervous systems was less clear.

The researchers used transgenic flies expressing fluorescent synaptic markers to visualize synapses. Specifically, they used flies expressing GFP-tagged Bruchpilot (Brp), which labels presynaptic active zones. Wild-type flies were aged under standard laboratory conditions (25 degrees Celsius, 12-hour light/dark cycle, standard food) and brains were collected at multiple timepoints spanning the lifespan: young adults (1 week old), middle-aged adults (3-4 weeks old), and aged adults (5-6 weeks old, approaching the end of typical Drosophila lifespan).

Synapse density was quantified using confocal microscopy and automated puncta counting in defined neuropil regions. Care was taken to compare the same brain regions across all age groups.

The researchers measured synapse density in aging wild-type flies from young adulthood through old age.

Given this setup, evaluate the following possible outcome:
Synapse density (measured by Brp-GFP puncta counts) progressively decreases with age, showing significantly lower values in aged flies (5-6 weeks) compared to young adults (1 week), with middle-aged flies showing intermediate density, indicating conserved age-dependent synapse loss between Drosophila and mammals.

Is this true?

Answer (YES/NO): NO